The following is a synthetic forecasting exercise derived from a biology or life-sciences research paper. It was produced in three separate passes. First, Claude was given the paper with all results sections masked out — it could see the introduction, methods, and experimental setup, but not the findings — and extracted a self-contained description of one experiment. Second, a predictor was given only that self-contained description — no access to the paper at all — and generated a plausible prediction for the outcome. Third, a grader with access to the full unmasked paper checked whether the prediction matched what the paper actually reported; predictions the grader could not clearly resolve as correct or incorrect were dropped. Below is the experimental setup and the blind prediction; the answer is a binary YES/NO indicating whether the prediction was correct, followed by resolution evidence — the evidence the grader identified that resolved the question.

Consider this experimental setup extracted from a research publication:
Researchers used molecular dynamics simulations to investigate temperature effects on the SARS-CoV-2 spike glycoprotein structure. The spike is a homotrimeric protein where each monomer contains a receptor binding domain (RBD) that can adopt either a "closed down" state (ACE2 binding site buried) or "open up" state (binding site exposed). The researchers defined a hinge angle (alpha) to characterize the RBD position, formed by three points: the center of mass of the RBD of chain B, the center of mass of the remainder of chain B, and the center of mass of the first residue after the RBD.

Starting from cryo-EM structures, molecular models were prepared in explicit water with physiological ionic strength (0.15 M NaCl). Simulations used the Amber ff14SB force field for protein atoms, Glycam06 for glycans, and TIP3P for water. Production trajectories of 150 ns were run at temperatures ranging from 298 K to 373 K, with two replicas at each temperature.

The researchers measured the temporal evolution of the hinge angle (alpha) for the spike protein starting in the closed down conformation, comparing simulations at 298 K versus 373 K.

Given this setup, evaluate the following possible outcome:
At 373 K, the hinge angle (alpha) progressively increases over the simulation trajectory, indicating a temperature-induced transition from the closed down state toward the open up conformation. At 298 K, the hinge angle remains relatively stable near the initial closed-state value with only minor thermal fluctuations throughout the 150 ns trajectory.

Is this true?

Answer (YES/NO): NO